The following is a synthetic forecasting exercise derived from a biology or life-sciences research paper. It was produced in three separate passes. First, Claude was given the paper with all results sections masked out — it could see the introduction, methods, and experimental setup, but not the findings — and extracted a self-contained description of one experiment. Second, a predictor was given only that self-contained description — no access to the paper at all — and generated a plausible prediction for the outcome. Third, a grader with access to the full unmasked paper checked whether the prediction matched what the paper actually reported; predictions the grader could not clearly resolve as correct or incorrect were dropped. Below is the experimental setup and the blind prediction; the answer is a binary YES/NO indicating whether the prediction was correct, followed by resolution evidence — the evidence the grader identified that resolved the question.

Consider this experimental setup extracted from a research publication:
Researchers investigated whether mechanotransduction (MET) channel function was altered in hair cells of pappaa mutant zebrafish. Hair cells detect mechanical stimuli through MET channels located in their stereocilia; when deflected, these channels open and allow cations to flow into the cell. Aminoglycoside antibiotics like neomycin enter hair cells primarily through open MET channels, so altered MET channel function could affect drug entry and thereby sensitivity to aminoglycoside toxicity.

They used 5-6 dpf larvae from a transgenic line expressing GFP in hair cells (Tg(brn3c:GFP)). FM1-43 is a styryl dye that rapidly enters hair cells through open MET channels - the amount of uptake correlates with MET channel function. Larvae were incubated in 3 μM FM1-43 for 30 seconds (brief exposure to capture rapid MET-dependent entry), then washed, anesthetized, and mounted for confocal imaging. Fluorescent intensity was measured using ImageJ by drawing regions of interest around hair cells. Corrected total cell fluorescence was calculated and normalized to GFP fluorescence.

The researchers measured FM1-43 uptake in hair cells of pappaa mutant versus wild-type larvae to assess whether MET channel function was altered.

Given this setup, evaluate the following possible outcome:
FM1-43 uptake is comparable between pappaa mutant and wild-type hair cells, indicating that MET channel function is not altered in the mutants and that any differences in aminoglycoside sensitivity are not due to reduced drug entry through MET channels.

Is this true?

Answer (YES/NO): YES